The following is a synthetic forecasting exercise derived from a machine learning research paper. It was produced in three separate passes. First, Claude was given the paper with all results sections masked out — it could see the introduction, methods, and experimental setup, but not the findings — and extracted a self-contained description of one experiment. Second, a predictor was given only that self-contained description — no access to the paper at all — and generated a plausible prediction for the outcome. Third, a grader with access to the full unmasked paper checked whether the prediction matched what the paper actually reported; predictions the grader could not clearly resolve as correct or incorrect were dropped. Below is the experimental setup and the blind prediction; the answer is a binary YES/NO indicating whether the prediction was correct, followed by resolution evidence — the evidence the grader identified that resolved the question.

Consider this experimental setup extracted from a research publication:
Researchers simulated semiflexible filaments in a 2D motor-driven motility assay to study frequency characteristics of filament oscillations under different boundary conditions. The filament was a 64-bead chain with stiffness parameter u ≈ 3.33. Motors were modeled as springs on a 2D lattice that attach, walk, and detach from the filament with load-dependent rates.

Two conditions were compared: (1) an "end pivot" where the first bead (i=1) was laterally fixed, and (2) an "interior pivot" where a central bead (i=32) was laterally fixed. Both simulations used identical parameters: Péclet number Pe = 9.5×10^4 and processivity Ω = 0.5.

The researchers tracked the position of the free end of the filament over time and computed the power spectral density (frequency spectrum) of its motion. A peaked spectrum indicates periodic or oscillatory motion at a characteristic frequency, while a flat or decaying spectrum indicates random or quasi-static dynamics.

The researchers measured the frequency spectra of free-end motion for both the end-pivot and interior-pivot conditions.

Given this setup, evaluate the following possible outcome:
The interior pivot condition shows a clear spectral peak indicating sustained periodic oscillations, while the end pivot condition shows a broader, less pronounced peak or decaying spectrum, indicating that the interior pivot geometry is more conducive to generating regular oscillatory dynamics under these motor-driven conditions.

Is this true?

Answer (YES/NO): NO